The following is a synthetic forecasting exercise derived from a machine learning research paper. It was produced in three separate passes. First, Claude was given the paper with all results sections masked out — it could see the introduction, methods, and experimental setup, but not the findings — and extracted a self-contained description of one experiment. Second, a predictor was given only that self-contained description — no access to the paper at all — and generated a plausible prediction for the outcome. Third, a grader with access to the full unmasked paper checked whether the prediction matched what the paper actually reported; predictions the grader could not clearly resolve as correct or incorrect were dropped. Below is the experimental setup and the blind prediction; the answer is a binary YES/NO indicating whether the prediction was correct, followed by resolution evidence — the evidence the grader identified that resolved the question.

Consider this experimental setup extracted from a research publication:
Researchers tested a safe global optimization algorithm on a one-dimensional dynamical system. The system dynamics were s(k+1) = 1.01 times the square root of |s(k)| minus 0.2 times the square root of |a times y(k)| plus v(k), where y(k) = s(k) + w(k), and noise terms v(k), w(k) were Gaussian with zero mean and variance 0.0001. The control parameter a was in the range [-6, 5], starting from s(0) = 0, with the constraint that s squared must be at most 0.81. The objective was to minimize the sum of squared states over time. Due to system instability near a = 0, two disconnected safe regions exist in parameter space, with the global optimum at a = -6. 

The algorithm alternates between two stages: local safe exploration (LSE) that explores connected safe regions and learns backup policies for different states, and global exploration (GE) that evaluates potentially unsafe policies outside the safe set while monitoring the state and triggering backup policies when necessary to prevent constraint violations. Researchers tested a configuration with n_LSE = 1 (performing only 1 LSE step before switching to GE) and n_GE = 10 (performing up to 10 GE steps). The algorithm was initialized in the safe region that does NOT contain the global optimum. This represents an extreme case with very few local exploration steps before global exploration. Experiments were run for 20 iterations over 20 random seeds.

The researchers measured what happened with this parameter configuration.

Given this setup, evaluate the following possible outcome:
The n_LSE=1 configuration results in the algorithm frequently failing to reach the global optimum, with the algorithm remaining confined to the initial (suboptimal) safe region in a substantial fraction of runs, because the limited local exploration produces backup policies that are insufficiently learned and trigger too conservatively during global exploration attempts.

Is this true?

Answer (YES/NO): YES